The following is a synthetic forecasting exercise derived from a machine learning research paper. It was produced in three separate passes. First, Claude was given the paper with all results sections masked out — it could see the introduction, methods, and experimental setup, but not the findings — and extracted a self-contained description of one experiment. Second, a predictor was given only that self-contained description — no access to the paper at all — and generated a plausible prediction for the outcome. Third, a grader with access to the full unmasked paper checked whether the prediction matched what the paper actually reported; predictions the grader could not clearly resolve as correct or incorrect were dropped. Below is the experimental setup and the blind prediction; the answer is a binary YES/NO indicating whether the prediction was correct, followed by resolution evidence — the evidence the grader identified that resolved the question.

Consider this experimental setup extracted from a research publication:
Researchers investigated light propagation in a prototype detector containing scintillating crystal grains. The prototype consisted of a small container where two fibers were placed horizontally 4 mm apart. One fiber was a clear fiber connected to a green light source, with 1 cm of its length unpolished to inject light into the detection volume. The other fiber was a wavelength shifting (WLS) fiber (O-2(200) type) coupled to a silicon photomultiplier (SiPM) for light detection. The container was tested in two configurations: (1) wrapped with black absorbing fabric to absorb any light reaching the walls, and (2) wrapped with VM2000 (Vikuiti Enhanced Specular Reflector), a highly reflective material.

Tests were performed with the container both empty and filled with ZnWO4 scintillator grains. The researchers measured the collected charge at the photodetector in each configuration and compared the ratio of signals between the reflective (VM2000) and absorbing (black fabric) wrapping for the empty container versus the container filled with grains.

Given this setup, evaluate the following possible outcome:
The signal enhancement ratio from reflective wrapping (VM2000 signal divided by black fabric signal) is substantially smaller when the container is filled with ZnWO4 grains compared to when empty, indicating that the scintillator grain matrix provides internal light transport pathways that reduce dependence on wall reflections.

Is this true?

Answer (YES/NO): YES